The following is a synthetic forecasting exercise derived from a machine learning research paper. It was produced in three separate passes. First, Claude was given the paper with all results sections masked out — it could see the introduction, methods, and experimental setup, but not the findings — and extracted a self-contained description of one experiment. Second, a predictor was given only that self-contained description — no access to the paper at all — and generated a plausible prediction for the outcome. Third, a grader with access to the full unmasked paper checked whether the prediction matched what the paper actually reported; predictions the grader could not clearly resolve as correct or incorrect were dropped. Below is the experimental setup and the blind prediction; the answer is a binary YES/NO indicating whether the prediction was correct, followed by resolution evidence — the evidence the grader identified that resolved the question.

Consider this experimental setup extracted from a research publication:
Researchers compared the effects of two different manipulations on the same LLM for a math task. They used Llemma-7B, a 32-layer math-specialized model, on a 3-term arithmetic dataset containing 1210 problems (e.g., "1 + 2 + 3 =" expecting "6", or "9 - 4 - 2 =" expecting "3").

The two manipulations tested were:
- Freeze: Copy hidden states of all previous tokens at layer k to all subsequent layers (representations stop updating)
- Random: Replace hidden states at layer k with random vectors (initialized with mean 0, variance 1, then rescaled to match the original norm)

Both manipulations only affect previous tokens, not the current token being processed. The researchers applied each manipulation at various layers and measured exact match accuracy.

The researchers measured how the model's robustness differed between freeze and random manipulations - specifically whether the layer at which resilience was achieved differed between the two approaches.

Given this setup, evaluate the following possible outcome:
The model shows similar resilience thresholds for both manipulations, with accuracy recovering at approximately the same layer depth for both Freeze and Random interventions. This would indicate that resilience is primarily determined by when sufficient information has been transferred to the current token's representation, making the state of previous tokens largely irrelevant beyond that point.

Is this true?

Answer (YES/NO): NO